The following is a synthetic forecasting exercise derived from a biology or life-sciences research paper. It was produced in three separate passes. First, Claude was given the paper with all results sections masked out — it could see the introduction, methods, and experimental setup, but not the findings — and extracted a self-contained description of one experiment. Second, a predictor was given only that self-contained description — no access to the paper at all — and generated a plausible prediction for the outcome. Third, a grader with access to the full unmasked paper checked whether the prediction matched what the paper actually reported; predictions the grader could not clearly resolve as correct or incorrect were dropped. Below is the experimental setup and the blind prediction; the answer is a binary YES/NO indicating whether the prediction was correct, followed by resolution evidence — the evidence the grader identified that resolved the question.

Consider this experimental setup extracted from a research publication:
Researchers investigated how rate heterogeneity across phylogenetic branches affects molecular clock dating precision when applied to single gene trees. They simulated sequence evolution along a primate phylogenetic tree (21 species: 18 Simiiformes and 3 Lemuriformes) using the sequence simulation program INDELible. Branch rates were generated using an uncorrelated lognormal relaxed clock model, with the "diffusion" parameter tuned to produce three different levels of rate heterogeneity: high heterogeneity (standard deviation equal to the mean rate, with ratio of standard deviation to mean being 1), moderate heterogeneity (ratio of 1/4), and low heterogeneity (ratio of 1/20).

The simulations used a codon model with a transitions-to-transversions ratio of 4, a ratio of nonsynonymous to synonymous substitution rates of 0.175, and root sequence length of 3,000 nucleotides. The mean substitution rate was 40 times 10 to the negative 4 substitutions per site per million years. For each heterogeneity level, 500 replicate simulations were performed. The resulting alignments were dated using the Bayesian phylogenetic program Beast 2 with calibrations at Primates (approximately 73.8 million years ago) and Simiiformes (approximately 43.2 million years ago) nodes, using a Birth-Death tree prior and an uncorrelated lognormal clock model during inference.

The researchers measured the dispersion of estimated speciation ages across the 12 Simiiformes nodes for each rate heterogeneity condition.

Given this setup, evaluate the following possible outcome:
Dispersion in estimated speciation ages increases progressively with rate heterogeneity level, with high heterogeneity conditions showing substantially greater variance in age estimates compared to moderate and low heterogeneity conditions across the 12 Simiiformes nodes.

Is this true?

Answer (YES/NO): YES